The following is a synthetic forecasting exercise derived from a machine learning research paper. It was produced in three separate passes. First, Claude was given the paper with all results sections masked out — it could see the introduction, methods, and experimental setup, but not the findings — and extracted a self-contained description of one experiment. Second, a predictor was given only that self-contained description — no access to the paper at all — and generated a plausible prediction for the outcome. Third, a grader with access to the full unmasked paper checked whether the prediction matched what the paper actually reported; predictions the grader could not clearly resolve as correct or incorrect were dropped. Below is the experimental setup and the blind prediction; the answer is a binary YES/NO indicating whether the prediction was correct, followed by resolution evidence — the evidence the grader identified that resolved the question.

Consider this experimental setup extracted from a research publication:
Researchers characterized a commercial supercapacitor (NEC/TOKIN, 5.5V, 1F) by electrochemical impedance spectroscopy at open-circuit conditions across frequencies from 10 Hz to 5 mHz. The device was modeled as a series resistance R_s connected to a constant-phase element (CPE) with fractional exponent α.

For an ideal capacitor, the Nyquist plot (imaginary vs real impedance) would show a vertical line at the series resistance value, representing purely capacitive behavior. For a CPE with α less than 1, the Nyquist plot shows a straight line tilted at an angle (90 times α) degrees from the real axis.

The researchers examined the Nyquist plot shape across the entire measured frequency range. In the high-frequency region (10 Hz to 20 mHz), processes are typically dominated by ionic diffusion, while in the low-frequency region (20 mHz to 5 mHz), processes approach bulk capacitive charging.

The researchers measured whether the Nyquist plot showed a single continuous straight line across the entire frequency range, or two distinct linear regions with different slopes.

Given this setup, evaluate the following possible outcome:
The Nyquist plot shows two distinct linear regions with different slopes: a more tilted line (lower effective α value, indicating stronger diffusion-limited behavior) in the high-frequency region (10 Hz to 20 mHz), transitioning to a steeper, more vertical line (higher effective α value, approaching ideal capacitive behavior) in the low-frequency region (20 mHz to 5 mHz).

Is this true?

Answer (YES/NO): YES